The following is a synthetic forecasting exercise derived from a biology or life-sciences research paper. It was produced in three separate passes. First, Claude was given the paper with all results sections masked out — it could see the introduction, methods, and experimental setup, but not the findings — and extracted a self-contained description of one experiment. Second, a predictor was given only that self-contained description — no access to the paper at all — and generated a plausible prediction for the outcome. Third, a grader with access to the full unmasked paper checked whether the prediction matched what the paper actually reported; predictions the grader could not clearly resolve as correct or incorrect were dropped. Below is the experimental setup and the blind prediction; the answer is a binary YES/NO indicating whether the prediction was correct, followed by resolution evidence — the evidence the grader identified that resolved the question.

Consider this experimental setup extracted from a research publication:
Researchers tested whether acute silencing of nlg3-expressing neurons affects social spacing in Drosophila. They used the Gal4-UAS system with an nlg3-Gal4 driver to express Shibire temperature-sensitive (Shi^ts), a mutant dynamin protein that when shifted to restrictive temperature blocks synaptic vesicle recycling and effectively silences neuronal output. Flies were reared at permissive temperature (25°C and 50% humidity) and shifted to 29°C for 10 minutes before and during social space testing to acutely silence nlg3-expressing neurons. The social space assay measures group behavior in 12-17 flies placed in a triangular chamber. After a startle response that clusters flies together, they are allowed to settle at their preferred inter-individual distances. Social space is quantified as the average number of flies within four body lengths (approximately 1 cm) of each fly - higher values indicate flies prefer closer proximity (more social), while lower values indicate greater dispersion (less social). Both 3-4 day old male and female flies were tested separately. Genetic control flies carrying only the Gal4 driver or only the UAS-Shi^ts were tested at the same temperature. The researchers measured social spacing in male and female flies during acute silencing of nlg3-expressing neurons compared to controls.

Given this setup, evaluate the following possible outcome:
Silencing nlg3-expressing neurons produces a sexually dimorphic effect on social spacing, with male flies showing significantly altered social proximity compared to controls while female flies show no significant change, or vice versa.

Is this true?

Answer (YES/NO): YES